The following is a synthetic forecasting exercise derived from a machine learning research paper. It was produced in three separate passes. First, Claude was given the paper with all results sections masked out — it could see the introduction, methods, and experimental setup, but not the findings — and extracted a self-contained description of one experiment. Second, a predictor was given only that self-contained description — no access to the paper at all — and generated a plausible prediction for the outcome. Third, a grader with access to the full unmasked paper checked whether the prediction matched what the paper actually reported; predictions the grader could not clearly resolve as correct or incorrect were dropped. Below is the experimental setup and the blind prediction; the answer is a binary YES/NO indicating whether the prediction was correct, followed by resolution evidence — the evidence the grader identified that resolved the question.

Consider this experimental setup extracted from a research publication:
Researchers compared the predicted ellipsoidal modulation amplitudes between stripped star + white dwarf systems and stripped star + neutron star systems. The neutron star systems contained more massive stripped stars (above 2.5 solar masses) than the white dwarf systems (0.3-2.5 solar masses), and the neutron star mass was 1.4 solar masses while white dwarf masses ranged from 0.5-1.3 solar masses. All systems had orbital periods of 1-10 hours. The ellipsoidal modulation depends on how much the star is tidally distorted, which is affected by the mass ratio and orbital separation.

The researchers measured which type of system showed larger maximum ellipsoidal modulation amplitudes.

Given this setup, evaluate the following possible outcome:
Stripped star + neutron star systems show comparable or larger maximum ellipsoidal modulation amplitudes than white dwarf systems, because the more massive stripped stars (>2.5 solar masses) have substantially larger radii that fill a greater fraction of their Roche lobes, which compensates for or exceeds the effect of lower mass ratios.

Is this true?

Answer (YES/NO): NO